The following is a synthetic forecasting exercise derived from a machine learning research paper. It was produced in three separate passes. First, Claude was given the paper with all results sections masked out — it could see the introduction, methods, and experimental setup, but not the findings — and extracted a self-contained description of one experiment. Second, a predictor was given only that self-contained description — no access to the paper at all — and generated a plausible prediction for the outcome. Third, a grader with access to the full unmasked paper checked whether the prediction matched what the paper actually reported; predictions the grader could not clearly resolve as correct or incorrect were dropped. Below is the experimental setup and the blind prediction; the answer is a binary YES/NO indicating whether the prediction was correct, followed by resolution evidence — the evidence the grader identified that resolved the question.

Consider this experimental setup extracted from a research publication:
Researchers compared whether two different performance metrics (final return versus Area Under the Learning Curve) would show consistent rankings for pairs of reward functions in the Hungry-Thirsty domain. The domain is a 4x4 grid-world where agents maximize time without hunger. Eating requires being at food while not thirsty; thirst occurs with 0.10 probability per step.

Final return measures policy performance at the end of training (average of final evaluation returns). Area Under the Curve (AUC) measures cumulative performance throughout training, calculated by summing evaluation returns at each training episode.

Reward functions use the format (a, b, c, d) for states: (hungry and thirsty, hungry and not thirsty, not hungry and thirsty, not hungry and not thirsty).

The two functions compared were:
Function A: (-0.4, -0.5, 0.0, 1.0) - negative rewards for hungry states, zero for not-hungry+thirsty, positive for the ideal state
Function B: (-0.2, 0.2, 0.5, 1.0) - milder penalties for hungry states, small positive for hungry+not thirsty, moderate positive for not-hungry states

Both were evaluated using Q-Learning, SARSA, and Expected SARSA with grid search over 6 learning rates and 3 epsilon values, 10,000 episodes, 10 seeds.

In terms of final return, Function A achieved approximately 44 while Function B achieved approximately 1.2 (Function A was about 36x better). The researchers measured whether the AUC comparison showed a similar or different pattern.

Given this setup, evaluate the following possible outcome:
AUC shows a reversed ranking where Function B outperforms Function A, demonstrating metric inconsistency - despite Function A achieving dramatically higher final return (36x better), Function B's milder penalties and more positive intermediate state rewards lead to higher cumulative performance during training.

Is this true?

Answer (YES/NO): NO